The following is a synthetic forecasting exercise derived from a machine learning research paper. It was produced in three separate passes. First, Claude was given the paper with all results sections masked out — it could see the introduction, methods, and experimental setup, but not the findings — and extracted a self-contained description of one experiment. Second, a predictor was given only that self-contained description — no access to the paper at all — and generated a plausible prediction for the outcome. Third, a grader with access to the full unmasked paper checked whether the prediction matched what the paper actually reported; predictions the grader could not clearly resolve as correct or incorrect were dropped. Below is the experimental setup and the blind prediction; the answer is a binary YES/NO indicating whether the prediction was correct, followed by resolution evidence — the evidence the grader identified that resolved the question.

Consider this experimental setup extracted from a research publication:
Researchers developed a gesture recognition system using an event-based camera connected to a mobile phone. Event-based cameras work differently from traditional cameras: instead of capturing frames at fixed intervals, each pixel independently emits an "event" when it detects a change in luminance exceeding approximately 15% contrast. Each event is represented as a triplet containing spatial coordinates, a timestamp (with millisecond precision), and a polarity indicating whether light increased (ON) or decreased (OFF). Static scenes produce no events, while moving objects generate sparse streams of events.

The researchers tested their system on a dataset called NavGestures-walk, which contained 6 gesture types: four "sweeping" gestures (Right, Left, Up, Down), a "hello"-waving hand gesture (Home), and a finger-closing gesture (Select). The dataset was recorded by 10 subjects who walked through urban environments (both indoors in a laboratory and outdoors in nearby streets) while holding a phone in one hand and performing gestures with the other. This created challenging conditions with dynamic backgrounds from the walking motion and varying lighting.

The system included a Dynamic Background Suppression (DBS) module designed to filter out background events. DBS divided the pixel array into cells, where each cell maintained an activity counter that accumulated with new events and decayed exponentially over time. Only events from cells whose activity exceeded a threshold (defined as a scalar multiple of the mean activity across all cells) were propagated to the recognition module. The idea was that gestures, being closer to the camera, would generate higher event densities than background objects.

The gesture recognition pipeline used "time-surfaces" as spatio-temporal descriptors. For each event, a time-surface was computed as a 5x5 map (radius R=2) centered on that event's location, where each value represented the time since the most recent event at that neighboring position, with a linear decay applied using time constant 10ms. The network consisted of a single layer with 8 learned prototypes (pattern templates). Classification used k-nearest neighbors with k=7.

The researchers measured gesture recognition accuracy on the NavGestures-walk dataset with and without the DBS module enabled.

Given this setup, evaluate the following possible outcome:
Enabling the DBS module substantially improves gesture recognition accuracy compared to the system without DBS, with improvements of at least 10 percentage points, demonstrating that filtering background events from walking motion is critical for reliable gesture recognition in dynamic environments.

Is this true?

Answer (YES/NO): YES